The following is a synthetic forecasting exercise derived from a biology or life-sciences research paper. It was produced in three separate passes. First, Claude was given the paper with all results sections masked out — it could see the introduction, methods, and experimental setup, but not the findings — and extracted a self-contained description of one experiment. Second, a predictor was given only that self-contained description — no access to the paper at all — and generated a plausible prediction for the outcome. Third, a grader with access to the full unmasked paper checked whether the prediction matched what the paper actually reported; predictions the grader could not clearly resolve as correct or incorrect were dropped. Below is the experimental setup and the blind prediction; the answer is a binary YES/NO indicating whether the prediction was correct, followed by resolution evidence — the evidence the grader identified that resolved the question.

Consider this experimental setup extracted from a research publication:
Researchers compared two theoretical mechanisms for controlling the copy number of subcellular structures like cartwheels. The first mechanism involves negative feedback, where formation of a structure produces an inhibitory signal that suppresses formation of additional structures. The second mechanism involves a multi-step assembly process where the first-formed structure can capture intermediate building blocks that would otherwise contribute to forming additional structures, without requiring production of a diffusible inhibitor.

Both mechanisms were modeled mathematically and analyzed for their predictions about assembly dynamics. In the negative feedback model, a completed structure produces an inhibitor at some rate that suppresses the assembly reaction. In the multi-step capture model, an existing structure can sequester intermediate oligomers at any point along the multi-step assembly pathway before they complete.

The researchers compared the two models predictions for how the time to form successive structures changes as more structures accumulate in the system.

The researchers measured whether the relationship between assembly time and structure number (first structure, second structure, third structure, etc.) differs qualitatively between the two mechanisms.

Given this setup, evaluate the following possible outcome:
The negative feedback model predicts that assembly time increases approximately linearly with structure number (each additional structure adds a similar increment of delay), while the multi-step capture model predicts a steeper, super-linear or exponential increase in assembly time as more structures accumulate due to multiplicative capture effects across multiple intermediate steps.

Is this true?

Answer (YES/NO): NO